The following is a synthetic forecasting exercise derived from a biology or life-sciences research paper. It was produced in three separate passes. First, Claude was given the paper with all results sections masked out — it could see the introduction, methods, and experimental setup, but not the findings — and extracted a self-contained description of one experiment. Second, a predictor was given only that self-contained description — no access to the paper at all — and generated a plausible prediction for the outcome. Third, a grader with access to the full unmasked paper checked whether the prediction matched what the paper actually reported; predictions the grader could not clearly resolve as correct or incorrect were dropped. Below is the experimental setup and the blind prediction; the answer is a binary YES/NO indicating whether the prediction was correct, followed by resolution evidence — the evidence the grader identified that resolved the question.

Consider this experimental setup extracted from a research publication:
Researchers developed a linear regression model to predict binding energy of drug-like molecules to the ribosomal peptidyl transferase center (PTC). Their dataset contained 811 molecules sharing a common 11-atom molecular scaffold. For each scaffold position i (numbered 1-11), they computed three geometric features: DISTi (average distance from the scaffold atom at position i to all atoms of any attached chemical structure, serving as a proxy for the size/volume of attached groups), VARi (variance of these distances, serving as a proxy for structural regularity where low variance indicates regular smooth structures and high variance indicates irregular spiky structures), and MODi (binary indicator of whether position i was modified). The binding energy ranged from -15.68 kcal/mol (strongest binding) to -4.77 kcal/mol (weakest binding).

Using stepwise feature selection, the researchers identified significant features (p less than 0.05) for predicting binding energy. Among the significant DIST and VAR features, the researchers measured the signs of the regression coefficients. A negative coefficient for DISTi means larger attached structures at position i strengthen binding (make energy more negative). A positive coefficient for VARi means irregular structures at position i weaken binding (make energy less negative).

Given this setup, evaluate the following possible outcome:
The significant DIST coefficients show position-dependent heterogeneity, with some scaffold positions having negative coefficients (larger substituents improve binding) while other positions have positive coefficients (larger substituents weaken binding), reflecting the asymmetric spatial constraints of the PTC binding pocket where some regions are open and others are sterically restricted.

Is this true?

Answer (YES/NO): NO